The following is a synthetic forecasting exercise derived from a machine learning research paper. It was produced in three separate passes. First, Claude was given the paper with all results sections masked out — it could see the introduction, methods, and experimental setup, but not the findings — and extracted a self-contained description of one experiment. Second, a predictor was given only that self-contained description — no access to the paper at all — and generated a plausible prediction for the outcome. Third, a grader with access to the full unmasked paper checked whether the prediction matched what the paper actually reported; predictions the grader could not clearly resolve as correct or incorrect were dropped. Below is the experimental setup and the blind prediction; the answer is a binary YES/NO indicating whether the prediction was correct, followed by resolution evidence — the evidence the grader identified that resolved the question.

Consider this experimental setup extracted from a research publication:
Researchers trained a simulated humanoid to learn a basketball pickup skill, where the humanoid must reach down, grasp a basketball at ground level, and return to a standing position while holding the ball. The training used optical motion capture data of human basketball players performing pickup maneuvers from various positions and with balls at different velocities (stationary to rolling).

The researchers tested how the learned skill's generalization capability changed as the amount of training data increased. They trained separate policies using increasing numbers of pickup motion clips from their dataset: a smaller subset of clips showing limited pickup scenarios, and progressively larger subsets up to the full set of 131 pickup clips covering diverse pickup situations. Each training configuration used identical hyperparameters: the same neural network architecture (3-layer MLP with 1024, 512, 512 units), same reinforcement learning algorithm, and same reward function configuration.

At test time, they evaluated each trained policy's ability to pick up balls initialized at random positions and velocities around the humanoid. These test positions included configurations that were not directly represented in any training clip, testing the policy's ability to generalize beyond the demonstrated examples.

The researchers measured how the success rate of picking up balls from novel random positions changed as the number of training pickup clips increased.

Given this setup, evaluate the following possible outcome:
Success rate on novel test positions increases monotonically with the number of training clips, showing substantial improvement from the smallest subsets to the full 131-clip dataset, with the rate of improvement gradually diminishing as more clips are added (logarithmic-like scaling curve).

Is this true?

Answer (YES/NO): NO